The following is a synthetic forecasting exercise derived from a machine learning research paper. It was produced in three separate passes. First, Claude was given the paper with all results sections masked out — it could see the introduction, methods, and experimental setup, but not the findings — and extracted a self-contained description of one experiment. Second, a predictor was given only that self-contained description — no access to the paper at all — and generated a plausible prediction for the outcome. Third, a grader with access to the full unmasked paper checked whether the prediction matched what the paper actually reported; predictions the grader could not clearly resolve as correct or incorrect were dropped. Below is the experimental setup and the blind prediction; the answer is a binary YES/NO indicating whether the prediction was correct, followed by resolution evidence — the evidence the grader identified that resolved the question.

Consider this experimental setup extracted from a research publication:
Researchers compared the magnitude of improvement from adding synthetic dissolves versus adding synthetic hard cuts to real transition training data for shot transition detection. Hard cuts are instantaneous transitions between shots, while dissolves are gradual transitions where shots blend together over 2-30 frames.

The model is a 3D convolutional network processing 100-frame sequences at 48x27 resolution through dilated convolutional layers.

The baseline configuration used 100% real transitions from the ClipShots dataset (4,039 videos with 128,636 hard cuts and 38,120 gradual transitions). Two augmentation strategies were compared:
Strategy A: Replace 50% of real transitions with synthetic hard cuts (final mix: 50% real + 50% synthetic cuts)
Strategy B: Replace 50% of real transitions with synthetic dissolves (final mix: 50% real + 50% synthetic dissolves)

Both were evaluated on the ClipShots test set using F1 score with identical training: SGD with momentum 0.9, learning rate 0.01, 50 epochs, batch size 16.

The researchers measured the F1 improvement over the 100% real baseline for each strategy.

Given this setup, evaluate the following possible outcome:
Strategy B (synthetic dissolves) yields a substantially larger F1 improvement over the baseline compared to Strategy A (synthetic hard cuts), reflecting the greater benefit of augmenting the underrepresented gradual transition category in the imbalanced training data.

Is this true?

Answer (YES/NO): YES